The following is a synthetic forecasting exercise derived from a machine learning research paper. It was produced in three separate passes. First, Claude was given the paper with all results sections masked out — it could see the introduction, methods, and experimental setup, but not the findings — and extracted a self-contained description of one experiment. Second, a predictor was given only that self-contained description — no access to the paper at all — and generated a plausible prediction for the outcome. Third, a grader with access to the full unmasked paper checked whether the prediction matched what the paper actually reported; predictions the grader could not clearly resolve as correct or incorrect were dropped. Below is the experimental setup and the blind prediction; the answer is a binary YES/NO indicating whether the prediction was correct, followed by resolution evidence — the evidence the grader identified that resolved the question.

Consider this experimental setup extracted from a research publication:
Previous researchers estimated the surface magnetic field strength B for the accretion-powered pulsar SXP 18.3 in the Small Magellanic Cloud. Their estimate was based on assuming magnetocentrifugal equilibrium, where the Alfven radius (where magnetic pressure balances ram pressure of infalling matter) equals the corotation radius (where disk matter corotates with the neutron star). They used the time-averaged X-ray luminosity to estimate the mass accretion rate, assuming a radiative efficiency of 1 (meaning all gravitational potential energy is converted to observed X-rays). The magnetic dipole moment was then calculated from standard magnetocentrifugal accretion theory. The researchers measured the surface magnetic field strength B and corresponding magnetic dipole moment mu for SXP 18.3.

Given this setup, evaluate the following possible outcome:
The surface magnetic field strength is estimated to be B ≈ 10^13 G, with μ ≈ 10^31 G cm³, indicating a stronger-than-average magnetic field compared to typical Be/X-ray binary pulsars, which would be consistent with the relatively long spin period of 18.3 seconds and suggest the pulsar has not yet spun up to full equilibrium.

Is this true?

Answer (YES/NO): NO